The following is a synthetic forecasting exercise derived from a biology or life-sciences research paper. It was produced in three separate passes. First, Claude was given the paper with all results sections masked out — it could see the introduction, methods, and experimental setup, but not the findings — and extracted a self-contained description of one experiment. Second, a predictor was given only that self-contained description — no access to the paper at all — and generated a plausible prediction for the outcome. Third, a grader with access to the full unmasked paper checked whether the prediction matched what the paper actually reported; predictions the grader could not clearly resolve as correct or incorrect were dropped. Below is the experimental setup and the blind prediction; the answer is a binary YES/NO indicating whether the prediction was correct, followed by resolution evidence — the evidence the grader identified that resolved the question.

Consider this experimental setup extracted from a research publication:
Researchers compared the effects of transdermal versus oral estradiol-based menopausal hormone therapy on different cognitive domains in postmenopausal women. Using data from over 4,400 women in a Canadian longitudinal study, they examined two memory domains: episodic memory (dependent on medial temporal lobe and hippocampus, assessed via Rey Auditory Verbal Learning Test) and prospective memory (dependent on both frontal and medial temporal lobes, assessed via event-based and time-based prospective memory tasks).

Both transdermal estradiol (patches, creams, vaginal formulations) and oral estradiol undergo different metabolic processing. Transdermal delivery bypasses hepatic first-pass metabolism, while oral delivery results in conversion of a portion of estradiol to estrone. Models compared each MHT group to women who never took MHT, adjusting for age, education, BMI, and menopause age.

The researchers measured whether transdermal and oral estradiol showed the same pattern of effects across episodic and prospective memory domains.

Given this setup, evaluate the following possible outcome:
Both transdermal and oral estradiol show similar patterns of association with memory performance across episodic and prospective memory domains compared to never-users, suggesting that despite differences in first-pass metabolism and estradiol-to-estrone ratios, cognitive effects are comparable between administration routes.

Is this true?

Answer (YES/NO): NO